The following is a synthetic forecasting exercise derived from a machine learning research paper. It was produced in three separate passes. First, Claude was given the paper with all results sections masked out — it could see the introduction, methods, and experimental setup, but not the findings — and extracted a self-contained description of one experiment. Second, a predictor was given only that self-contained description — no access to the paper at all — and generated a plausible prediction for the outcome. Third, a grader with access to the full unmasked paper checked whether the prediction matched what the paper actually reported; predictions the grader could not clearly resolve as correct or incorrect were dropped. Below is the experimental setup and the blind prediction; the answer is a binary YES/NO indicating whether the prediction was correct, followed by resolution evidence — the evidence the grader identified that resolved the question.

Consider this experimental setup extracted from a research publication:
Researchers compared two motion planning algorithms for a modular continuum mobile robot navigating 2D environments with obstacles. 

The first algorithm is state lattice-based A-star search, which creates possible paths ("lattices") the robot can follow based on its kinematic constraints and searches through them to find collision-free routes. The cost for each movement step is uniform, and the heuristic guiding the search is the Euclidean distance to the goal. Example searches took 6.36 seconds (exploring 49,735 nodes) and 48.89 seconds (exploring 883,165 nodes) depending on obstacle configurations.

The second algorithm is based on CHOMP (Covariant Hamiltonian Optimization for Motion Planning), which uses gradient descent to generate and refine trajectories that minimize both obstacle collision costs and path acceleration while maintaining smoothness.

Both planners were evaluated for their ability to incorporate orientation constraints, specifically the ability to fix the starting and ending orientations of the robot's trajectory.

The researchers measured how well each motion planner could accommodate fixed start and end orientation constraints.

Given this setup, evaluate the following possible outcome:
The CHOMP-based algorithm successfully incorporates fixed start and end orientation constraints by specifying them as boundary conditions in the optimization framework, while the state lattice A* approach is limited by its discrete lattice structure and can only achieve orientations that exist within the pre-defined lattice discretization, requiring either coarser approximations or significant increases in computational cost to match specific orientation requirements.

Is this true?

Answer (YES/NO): NO